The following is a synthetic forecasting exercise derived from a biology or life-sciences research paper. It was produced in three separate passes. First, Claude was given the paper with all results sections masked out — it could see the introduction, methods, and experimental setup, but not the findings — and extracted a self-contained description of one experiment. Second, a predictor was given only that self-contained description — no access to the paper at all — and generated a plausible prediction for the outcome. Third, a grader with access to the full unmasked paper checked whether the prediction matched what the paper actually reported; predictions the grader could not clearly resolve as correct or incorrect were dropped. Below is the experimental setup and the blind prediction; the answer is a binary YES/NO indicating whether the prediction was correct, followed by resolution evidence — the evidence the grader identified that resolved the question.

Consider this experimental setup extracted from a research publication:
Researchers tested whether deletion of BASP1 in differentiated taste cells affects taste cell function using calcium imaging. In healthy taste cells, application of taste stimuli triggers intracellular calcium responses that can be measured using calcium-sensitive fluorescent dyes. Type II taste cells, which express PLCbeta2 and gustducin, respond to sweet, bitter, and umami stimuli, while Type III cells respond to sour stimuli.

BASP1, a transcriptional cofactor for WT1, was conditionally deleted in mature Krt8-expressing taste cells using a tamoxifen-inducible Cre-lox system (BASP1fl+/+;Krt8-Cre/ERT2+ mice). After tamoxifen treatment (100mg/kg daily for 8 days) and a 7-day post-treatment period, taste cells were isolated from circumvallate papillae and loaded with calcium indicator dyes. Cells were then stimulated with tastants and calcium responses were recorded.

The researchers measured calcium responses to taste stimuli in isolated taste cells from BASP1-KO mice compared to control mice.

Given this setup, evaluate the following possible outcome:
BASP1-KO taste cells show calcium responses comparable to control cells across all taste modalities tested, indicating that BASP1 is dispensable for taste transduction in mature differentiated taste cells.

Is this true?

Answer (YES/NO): NO